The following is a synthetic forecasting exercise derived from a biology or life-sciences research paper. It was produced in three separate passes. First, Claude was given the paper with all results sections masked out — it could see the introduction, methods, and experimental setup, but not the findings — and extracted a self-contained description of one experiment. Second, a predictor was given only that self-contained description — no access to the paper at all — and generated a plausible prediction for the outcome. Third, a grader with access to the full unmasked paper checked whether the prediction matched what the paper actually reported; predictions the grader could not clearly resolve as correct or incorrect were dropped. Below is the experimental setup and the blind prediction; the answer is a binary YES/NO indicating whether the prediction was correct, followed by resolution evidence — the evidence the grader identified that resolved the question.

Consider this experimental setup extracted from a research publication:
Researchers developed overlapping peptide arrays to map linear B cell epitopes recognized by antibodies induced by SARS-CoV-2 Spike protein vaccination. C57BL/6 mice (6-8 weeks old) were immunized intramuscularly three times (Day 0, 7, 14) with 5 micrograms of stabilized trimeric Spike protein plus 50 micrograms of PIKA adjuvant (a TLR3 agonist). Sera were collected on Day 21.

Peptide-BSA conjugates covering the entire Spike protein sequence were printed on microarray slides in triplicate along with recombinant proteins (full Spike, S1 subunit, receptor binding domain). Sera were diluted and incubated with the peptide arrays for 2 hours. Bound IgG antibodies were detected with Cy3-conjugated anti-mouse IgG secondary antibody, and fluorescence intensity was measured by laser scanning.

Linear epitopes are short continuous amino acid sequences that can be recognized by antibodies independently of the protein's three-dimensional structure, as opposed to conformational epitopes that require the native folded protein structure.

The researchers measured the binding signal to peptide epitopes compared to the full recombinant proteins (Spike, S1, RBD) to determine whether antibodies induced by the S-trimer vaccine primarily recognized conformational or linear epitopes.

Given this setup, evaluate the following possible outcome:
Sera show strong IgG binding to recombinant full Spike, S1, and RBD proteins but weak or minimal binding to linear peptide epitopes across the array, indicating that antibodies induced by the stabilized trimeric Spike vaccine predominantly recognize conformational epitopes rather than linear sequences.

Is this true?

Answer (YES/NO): NO